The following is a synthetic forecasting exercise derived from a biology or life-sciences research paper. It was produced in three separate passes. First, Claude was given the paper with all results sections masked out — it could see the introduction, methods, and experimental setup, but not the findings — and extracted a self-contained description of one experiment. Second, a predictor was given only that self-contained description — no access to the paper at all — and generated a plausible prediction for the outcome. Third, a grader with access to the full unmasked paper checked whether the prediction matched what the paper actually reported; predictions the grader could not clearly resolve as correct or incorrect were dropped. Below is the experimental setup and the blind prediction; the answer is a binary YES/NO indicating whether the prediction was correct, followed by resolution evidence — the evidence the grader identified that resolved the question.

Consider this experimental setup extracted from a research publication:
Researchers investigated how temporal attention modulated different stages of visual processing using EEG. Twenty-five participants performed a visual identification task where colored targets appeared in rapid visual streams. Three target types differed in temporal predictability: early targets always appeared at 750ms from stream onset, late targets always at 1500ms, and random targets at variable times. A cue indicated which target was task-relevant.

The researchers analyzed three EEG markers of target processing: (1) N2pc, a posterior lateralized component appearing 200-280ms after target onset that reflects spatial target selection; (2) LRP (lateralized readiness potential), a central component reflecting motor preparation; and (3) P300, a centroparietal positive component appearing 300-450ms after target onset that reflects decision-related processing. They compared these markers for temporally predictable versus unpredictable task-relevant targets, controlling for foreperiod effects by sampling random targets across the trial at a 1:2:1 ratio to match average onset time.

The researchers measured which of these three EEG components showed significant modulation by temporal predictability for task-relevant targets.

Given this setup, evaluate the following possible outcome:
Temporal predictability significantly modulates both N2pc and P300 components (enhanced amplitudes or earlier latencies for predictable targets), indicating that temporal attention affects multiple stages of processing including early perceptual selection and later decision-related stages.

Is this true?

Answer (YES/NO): NO